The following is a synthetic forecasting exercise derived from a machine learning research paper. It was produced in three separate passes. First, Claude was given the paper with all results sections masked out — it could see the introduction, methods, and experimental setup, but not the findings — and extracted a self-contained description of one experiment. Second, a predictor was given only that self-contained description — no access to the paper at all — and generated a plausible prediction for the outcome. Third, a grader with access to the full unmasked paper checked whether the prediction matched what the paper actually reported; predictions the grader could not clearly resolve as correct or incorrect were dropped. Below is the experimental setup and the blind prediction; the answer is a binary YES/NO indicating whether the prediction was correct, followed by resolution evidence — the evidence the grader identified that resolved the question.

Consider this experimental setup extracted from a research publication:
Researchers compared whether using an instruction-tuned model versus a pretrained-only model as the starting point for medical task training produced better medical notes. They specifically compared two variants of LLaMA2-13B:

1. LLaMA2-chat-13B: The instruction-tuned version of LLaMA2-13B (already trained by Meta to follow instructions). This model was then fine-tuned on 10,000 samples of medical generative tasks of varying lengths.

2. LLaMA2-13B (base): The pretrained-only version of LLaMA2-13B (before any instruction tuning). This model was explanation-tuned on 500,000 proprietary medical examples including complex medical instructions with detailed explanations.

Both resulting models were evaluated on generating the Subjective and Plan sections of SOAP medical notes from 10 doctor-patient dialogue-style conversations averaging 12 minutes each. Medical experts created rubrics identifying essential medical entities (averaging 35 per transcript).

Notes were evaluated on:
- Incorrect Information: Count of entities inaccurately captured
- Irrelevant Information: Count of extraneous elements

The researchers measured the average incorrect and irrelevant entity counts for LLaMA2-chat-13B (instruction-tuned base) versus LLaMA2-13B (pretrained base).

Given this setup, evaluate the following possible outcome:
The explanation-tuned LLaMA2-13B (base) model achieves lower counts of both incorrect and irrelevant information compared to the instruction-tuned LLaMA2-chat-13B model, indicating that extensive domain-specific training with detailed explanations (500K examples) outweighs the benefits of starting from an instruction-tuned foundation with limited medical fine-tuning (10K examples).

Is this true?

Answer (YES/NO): YES